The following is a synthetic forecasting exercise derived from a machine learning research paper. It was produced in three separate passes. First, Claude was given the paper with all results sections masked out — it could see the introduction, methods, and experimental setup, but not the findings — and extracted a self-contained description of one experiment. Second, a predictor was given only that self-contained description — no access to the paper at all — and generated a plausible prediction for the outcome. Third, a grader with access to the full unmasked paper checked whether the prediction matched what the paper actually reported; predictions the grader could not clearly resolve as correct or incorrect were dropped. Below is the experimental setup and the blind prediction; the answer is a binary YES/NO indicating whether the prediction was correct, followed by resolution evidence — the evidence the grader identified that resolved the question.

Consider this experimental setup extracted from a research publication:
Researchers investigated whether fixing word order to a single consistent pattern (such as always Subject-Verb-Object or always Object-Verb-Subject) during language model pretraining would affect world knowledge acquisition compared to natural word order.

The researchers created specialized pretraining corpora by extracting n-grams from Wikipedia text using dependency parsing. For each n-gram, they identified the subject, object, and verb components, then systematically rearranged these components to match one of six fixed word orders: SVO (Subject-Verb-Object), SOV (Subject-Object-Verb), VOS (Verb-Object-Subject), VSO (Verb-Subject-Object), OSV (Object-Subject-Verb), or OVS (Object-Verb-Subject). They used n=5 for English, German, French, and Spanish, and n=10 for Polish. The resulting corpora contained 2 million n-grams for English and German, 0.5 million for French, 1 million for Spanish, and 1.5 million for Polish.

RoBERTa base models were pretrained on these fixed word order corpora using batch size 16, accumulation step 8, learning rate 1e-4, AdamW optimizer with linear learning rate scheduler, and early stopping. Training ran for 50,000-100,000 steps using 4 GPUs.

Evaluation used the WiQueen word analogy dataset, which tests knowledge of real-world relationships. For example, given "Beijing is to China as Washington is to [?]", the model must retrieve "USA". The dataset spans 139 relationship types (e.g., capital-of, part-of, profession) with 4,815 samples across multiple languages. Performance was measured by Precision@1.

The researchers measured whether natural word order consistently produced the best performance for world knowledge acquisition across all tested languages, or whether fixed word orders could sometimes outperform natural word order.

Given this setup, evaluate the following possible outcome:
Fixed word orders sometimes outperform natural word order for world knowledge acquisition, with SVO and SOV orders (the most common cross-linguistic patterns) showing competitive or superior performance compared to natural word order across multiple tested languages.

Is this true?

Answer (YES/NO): NO